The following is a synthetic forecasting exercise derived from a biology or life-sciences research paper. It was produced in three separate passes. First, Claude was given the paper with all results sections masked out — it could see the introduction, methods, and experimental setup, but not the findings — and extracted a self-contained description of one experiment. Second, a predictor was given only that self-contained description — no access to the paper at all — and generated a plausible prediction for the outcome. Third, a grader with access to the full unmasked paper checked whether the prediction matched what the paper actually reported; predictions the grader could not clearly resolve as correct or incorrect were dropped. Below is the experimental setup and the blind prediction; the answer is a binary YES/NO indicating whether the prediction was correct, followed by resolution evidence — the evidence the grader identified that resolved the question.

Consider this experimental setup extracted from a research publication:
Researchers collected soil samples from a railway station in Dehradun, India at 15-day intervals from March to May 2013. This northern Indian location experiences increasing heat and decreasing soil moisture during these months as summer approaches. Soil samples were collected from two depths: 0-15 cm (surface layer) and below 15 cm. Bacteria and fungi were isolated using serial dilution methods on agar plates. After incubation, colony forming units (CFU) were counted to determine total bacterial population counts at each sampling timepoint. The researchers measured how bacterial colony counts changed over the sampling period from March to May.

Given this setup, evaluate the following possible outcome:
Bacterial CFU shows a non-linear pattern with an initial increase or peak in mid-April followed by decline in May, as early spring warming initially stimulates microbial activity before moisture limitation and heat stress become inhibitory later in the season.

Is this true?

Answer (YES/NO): NO